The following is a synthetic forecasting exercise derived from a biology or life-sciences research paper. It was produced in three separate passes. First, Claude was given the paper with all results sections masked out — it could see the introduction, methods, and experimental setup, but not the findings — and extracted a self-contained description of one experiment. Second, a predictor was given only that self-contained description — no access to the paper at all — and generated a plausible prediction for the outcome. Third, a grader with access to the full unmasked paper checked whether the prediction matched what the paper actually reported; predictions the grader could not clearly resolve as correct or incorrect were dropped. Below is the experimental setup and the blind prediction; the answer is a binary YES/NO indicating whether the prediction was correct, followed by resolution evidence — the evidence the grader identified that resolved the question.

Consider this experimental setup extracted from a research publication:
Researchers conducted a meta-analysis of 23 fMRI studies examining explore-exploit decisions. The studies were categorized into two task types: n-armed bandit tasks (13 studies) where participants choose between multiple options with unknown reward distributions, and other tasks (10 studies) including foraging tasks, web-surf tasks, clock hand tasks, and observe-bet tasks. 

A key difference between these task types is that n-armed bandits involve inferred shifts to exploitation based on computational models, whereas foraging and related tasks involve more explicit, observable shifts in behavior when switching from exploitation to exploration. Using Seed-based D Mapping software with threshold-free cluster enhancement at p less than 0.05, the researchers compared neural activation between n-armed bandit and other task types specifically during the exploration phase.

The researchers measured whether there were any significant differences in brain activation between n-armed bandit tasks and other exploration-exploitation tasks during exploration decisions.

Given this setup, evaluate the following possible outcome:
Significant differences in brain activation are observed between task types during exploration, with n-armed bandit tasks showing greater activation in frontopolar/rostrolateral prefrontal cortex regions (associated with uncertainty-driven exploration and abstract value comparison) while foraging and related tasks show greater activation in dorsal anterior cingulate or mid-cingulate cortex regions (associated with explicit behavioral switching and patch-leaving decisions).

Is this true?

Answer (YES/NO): NO